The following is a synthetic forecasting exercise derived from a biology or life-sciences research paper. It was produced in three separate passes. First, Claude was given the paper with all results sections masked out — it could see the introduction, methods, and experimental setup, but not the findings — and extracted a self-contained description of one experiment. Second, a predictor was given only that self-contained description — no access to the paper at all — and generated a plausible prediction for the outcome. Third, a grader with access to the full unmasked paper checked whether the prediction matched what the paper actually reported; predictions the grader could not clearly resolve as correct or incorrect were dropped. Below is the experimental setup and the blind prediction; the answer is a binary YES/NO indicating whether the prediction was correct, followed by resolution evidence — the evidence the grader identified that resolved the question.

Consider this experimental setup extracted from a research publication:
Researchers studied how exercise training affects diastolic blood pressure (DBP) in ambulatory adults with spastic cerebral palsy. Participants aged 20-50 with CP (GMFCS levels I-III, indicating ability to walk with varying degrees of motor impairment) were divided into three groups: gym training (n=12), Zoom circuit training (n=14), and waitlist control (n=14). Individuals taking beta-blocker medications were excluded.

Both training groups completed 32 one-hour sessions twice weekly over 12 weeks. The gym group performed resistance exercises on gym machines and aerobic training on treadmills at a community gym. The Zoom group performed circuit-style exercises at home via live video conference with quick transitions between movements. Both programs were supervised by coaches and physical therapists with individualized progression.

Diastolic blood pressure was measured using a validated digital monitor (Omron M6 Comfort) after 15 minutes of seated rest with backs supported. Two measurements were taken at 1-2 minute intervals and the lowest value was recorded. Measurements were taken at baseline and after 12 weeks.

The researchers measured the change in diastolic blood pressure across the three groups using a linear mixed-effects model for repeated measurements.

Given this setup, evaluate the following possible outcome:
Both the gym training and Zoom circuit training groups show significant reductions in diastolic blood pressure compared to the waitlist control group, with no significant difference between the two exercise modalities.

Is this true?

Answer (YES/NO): NO